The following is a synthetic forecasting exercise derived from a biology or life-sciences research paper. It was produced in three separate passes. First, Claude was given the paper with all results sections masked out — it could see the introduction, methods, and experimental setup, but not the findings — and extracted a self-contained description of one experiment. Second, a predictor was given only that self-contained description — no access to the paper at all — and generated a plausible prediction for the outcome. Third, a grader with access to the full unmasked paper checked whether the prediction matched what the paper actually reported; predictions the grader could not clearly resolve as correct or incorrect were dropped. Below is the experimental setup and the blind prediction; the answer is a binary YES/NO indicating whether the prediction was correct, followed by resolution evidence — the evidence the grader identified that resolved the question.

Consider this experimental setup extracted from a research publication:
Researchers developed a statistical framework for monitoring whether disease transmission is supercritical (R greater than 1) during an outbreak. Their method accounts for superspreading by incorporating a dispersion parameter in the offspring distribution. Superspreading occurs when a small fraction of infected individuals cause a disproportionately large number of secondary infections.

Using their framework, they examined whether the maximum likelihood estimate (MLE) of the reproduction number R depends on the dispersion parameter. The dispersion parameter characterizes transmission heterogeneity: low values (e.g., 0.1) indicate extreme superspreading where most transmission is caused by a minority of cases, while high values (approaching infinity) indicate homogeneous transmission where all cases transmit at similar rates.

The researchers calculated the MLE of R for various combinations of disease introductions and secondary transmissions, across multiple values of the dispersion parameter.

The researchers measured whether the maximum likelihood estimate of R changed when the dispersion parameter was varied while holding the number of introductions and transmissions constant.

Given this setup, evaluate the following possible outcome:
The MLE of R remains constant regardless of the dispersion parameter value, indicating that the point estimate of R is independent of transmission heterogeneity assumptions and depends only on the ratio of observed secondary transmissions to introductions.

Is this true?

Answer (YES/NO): YES